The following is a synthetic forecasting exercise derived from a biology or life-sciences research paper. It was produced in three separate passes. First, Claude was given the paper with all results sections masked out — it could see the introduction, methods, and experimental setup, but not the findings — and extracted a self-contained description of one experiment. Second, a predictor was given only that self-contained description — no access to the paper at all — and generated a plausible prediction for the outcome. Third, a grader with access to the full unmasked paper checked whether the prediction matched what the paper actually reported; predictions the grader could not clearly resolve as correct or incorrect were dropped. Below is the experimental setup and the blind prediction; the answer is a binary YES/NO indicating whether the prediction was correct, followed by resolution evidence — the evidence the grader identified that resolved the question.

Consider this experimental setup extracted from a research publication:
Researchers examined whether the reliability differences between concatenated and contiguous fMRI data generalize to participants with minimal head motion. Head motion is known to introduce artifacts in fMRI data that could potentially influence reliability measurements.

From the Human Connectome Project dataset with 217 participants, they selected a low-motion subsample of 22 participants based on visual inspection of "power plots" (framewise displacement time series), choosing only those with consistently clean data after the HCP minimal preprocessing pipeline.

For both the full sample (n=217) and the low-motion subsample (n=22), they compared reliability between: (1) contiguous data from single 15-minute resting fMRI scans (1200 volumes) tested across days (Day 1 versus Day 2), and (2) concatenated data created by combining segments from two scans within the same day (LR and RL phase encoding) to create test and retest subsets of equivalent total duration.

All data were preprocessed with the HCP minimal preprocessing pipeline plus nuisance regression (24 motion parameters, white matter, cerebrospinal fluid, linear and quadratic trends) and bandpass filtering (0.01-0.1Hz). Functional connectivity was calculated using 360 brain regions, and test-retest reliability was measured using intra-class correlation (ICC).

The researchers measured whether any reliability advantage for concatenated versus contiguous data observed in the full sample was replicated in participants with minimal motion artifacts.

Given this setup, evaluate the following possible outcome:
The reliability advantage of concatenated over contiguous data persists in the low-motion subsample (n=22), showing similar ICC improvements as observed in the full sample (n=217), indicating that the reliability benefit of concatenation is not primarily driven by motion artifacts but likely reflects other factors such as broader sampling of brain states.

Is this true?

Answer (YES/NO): YES